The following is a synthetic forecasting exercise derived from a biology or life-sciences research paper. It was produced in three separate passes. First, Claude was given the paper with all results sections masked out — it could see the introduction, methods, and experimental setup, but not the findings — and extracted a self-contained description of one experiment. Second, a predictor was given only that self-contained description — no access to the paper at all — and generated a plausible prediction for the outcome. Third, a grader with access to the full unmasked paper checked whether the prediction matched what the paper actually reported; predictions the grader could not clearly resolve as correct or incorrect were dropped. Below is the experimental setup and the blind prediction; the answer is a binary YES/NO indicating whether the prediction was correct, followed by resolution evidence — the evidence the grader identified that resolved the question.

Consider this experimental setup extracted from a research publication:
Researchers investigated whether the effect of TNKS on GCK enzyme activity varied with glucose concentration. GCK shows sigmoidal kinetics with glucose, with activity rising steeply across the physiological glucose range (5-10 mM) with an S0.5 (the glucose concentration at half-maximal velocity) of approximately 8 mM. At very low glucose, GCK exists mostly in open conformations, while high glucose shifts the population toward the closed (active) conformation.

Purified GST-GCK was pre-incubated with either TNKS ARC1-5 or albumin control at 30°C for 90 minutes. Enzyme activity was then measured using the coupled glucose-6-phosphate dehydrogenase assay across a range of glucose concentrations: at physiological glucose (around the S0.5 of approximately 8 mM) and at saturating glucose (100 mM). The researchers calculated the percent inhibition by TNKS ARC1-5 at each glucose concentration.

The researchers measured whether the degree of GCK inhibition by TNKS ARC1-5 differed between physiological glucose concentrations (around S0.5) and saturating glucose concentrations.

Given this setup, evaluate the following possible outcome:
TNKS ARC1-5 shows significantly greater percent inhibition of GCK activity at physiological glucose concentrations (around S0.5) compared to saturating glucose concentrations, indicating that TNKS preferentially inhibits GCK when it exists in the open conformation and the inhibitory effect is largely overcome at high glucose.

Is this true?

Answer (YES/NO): NO